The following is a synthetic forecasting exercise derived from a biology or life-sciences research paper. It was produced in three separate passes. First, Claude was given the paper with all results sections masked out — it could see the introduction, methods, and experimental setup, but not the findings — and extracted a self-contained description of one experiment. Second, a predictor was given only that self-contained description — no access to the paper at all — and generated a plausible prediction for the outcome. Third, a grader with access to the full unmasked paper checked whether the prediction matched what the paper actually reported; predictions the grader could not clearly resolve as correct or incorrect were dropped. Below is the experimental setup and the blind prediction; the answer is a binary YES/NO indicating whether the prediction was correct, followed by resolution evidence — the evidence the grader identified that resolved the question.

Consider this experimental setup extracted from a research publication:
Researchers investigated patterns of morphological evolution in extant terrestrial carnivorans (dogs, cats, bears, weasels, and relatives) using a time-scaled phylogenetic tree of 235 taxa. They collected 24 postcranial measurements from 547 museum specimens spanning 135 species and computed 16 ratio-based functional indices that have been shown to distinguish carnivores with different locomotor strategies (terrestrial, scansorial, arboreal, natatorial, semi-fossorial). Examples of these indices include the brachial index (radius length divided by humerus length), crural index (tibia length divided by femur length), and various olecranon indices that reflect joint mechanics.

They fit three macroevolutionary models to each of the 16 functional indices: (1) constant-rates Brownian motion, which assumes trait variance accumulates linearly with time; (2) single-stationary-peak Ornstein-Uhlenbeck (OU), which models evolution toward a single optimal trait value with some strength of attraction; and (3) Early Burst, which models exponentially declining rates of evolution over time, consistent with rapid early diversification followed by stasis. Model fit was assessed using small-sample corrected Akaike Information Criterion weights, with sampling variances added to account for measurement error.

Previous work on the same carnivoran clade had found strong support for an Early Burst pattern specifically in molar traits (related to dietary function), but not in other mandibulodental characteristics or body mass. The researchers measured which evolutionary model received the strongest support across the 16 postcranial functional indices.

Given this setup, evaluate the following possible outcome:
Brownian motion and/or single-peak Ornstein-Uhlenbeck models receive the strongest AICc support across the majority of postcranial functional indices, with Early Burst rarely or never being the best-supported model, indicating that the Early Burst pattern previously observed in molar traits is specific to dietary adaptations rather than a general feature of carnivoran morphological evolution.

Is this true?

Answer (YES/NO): YES